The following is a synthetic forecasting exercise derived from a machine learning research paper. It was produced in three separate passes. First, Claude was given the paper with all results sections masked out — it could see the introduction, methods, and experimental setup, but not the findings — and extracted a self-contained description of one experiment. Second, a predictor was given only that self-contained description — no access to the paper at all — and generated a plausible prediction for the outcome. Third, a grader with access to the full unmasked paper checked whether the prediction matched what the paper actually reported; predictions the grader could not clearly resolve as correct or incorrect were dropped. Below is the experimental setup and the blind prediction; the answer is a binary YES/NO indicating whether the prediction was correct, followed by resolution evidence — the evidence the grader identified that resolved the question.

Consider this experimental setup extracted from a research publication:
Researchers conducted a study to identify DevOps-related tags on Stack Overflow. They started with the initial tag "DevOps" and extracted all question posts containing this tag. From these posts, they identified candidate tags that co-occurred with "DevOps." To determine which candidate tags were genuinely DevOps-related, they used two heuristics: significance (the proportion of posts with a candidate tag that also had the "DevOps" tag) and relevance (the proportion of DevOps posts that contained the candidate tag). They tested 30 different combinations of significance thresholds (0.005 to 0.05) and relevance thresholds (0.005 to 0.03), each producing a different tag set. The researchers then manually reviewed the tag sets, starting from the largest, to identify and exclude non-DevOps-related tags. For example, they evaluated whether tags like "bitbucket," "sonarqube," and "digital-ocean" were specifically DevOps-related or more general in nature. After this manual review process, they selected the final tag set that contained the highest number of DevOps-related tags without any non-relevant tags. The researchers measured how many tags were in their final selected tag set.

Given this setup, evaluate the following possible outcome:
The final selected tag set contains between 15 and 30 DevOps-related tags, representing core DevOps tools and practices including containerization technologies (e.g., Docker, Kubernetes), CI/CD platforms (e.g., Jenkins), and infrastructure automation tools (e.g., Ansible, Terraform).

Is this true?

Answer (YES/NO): YES